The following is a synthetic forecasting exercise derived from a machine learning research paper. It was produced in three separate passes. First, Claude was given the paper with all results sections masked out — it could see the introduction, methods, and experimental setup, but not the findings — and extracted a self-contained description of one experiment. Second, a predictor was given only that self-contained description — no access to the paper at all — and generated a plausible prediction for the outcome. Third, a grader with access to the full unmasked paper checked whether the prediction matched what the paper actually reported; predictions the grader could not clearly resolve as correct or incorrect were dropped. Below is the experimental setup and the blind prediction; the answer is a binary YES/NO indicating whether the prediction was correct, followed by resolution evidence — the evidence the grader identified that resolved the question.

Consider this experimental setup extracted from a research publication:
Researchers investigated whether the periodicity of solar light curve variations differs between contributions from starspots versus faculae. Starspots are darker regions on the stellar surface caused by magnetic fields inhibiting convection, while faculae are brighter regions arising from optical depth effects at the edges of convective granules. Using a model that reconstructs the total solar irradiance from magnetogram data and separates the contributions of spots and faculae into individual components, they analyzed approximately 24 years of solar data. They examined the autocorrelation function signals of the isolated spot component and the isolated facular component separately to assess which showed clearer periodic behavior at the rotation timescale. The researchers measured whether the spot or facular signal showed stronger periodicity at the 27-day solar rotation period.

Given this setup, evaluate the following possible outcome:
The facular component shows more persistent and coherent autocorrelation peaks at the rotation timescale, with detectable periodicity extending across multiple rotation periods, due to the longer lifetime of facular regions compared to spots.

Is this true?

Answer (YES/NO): YES